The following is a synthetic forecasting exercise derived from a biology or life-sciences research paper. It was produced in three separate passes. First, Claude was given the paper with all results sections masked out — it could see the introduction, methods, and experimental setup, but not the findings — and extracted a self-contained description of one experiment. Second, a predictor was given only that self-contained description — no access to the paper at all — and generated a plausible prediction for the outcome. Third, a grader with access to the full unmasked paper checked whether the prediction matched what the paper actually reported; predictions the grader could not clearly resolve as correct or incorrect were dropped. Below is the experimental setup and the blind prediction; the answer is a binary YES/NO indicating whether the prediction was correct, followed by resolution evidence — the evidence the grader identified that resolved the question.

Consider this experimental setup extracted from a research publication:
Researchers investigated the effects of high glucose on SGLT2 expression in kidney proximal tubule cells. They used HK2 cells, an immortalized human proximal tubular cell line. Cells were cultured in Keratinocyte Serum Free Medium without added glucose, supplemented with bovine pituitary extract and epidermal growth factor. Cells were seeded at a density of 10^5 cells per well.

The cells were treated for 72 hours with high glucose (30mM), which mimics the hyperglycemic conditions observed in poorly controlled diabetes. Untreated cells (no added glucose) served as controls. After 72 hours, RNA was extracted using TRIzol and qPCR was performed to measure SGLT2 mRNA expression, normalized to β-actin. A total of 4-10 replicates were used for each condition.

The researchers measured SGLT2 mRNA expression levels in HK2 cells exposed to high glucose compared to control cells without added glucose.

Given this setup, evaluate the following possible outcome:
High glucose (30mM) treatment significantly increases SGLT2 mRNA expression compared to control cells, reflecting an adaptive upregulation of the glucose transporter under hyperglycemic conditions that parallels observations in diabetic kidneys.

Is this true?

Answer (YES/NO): YES